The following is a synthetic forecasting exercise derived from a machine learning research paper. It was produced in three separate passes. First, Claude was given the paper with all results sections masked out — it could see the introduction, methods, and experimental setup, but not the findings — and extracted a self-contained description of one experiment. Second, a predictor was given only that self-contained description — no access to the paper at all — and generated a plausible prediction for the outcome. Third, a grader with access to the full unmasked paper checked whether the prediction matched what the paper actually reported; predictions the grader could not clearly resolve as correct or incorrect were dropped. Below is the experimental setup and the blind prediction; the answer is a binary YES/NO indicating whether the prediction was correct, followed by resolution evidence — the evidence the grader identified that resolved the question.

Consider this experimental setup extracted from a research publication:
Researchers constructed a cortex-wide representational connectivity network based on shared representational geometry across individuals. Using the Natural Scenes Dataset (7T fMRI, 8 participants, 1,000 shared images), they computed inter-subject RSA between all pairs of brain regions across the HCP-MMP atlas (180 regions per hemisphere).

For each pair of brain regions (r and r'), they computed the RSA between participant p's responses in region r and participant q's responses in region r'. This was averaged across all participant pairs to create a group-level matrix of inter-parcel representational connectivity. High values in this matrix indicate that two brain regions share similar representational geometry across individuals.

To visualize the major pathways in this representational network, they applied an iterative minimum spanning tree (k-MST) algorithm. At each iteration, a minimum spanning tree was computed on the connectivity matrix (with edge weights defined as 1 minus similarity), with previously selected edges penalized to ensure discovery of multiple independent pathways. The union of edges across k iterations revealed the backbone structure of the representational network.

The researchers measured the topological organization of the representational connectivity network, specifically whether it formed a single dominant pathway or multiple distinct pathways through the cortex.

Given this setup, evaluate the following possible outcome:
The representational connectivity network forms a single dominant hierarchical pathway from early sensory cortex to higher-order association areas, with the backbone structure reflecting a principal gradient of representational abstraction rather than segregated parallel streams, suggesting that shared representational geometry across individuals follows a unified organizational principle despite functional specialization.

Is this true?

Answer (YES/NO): NO